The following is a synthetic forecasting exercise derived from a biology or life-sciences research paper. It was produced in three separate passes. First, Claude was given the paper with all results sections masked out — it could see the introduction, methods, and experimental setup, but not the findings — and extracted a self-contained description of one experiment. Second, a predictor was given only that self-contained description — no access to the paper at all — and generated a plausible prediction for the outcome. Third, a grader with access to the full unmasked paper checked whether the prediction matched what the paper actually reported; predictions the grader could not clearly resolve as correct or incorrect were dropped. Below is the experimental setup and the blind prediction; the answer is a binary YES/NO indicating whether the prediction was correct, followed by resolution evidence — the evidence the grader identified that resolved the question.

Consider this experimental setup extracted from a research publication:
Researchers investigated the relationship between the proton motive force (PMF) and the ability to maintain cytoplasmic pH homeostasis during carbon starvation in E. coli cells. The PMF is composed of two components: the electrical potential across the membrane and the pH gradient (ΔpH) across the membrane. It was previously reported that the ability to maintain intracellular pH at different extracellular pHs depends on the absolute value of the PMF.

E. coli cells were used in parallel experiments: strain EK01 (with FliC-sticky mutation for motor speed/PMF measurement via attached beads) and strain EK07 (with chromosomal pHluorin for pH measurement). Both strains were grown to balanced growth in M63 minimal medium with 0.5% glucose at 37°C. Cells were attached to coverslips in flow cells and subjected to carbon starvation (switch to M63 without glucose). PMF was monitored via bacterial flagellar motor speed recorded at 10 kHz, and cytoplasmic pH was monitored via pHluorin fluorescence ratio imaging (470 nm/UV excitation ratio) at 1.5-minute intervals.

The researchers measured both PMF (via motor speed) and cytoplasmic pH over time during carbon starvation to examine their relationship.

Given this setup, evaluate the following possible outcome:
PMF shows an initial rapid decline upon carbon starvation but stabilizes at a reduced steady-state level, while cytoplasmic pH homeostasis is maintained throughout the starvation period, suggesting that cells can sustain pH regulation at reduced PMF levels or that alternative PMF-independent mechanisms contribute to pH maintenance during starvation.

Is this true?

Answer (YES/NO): NO